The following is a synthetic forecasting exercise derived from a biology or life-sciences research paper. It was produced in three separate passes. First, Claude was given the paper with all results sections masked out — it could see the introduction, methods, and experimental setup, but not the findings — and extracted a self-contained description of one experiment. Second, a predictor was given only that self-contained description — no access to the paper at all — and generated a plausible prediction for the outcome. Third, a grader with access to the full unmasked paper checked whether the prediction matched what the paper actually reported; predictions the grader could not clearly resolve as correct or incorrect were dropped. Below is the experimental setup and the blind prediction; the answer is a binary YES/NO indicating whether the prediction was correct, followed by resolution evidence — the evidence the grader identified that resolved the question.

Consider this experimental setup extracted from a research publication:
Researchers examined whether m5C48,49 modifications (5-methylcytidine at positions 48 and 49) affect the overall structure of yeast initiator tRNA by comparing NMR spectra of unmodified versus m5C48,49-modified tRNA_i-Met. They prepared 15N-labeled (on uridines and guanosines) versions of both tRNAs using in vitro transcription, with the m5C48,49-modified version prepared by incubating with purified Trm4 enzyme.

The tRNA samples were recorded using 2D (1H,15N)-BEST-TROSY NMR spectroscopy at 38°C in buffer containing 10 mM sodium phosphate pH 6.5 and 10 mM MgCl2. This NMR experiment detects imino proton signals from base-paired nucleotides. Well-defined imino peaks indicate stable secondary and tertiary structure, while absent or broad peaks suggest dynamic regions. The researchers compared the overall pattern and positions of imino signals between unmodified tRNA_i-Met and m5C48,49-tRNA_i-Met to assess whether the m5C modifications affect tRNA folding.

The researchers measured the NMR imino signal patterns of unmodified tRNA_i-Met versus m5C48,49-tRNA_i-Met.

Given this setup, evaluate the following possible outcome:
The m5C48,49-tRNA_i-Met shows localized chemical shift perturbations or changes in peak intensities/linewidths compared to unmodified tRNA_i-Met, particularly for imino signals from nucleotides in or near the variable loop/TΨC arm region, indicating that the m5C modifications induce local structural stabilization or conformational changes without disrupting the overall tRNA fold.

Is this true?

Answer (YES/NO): NO